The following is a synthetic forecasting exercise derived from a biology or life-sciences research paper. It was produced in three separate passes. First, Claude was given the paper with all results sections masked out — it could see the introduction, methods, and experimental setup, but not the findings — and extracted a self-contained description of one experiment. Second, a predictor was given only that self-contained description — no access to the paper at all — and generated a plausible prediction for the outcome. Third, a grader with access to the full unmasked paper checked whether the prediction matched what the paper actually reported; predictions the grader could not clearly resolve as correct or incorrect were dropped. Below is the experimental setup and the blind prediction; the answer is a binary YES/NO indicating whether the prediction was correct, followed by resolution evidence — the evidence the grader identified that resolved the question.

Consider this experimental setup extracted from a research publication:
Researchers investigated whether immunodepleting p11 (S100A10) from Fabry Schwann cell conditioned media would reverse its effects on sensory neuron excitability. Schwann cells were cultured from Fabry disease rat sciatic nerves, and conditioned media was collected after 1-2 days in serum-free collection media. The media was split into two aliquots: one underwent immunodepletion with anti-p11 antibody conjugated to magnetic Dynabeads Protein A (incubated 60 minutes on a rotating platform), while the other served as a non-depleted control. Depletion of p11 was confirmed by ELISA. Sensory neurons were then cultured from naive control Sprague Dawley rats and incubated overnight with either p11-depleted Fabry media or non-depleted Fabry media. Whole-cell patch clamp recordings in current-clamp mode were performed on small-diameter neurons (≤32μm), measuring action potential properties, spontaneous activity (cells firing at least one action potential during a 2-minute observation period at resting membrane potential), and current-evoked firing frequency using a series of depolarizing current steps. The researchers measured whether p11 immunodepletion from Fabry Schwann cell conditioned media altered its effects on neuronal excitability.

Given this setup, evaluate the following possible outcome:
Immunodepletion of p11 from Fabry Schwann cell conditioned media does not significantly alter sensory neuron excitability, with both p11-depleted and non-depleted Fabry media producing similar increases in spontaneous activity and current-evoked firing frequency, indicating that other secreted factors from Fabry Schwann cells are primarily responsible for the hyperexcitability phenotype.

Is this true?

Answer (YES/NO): NO